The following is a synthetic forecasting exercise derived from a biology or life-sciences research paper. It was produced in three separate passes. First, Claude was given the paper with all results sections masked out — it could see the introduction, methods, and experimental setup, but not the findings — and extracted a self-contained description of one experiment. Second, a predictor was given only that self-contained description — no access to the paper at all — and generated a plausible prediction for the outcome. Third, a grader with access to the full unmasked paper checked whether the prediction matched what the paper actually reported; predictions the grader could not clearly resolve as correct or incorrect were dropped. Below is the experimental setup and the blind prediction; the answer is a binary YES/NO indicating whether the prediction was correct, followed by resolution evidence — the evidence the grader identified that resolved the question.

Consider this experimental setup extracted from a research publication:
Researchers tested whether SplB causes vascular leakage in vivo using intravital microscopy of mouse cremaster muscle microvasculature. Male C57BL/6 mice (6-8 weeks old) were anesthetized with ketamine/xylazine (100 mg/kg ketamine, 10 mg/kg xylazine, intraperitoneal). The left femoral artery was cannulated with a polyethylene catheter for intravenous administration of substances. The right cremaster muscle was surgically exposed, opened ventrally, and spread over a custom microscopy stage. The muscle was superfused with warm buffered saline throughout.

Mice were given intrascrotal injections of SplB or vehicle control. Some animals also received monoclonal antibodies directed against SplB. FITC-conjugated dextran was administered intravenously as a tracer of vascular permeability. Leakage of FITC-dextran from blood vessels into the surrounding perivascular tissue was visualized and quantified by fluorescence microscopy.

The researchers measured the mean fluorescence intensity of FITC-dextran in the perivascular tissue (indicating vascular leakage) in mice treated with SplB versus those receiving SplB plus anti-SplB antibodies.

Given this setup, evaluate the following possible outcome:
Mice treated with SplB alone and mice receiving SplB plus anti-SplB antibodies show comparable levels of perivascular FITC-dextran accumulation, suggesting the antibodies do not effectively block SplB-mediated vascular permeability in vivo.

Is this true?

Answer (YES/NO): NO